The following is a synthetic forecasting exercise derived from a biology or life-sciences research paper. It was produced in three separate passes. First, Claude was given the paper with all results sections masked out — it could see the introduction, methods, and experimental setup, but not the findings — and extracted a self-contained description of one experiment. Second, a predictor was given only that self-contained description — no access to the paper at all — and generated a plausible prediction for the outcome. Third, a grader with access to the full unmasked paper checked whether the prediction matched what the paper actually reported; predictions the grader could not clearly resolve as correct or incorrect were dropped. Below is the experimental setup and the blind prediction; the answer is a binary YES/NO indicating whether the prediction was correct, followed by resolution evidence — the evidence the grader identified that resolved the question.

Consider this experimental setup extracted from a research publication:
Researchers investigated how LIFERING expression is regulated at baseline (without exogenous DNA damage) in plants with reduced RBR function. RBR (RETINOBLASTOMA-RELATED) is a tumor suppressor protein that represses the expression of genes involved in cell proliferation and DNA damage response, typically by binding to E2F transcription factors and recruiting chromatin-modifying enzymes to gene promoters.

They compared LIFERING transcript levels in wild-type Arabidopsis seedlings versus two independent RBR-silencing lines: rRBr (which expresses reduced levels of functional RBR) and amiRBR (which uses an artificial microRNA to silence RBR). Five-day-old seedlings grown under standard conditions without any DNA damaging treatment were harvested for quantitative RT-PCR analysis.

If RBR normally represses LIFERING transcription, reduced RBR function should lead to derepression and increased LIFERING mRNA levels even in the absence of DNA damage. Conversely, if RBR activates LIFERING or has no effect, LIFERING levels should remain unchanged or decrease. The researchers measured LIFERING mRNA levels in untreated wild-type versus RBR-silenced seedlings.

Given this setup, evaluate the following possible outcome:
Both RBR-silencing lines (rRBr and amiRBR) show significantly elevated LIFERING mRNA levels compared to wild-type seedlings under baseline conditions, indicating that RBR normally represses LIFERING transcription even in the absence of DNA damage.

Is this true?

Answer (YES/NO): YES